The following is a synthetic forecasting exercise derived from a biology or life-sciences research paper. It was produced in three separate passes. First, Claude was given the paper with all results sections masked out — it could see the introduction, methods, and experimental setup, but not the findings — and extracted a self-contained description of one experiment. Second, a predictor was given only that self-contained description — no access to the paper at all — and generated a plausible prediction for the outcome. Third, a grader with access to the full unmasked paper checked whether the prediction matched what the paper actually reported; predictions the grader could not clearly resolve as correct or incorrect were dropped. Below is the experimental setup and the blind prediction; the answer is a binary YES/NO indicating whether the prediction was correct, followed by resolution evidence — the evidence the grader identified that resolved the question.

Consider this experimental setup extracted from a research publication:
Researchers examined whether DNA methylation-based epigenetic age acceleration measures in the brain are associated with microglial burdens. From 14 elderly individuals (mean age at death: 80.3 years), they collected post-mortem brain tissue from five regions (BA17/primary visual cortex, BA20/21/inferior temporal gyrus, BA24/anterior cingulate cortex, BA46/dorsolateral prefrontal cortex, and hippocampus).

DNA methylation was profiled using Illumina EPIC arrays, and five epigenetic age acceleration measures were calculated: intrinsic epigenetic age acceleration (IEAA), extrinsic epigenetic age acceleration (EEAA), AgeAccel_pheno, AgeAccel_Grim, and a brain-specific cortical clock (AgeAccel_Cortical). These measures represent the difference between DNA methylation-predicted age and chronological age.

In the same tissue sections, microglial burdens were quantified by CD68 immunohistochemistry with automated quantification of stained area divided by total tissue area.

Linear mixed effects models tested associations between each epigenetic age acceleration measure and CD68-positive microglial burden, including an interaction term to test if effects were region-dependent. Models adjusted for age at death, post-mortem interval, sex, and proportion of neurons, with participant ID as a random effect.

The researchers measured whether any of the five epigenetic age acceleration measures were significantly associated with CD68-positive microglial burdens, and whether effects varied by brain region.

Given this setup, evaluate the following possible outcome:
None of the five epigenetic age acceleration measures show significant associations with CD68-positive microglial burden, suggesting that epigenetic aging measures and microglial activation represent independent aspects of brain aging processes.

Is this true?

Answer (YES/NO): NO